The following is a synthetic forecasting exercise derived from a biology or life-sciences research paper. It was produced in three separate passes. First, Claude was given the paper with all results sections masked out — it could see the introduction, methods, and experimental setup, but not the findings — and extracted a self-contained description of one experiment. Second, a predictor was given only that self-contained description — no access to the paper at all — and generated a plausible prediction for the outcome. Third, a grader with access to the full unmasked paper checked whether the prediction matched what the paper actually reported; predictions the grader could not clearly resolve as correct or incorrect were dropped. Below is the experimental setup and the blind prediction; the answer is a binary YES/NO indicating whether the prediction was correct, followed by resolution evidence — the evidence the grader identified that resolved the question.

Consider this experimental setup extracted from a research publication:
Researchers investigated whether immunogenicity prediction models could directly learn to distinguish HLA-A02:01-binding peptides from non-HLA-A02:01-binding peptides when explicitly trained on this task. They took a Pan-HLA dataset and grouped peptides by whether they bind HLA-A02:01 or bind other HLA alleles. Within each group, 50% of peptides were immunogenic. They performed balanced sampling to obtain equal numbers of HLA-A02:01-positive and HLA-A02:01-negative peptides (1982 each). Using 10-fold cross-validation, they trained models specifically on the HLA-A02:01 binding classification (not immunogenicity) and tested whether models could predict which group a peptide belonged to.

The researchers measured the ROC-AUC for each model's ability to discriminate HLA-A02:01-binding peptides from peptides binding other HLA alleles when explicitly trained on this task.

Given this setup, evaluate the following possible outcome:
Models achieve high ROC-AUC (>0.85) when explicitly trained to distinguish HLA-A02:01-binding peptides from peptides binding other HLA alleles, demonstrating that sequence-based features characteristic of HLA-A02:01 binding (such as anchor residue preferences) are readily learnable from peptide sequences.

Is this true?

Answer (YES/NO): NO